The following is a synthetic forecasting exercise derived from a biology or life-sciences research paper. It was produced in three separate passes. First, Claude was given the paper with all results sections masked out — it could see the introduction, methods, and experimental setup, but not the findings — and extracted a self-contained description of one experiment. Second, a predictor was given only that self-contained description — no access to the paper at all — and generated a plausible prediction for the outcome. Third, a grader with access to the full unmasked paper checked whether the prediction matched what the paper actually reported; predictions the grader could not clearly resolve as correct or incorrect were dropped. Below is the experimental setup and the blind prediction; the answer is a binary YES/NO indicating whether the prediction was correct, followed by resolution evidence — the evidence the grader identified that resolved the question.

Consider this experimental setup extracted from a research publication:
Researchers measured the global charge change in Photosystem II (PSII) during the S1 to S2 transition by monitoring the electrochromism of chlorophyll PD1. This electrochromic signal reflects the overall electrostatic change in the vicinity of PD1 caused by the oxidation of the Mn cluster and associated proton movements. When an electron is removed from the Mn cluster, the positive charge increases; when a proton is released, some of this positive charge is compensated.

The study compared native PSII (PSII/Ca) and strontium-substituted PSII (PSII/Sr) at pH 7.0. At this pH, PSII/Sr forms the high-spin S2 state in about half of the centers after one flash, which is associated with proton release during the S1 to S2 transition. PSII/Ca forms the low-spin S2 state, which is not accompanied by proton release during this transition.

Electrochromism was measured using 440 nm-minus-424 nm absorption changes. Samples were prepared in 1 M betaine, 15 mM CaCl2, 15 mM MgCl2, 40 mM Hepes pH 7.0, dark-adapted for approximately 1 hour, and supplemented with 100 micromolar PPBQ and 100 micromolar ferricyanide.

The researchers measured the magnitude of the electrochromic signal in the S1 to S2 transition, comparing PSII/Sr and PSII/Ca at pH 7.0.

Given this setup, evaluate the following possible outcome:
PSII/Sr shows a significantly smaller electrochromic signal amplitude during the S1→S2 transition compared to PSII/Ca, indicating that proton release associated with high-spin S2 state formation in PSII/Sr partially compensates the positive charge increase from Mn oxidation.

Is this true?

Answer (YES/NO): YES